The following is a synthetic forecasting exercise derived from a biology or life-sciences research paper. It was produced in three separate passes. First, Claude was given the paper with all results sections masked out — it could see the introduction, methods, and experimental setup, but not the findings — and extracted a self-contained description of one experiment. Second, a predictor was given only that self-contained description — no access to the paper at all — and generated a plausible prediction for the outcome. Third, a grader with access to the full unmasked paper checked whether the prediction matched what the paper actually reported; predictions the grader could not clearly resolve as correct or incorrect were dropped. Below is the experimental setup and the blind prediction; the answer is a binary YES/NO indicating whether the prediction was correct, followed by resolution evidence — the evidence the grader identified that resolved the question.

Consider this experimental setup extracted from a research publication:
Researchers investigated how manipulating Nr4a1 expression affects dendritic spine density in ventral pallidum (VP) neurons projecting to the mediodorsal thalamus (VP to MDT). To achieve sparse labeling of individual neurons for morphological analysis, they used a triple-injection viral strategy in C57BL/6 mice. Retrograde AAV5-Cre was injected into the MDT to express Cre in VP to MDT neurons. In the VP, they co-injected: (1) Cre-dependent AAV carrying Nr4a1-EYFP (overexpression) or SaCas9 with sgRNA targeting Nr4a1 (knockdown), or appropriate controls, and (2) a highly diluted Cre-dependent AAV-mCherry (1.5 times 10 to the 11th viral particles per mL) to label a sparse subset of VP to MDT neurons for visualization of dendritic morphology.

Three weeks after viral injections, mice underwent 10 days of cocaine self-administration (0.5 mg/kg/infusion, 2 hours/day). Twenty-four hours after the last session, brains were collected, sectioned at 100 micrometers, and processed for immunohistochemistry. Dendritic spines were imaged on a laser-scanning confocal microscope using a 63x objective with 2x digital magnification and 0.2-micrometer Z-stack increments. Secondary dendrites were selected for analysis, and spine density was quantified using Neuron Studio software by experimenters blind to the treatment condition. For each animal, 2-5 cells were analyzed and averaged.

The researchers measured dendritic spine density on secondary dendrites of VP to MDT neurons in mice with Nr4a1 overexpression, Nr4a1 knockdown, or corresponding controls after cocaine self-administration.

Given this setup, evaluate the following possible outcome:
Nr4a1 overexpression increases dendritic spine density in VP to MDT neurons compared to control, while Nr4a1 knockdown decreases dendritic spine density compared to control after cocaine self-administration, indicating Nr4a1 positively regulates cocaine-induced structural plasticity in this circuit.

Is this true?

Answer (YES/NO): NO